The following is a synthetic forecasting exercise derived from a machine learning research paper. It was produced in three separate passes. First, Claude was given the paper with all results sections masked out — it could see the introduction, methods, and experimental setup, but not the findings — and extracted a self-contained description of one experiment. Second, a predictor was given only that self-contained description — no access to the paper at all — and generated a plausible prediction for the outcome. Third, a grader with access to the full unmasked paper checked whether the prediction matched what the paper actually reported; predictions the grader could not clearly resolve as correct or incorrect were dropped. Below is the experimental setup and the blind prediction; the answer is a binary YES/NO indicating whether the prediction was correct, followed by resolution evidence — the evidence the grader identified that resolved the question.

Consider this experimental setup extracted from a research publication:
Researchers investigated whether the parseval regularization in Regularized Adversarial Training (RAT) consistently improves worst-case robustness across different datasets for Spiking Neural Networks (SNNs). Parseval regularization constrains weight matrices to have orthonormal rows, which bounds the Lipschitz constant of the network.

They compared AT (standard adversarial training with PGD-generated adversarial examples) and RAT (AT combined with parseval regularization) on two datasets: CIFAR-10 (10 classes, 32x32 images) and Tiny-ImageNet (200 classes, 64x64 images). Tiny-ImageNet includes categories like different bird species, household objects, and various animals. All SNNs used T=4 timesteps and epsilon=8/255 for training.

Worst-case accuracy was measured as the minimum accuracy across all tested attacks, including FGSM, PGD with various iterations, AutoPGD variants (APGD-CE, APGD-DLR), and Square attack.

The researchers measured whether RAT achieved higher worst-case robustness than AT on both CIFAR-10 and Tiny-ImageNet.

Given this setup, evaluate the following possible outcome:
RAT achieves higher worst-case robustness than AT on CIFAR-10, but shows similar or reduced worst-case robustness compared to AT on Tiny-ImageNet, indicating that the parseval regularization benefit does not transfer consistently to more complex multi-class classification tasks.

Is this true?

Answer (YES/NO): NO